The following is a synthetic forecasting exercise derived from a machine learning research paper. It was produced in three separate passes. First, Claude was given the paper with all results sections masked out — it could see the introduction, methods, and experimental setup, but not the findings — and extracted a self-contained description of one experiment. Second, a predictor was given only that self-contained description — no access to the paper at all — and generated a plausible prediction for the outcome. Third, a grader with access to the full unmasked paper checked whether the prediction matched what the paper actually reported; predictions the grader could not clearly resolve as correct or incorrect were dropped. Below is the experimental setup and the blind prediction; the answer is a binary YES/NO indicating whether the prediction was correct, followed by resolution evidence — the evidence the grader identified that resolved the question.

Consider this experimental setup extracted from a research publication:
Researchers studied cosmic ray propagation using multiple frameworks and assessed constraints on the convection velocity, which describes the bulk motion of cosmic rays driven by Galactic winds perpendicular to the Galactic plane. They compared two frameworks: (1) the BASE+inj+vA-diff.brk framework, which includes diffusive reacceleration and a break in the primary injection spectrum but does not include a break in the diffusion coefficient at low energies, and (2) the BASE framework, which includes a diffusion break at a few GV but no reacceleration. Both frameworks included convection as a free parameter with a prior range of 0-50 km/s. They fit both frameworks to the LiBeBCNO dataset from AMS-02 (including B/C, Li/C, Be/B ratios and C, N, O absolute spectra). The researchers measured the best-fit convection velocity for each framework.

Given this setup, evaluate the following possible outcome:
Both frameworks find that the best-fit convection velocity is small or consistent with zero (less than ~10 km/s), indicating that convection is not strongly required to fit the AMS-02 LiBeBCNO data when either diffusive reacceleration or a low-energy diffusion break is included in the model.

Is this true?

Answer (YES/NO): YES